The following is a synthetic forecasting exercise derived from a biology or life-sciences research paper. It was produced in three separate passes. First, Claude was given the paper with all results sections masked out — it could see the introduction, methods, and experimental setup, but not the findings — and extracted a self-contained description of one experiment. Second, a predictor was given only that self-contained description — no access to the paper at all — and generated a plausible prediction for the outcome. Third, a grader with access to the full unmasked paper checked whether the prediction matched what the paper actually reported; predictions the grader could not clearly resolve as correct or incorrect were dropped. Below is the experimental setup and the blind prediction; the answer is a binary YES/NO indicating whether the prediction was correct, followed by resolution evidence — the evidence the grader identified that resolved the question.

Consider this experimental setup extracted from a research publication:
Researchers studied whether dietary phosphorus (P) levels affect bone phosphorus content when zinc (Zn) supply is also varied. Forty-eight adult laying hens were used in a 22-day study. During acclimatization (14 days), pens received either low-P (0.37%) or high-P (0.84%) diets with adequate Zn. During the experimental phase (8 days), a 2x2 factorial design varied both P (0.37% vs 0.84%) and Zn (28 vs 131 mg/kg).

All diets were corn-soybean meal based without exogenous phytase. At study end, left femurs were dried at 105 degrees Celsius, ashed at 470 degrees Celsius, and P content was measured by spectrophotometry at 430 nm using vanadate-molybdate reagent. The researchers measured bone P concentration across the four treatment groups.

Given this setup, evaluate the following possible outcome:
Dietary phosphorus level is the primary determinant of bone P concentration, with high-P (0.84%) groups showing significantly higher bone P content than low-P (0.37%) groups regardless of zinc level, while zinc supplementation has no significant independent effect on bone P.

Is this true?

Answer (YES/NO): NO